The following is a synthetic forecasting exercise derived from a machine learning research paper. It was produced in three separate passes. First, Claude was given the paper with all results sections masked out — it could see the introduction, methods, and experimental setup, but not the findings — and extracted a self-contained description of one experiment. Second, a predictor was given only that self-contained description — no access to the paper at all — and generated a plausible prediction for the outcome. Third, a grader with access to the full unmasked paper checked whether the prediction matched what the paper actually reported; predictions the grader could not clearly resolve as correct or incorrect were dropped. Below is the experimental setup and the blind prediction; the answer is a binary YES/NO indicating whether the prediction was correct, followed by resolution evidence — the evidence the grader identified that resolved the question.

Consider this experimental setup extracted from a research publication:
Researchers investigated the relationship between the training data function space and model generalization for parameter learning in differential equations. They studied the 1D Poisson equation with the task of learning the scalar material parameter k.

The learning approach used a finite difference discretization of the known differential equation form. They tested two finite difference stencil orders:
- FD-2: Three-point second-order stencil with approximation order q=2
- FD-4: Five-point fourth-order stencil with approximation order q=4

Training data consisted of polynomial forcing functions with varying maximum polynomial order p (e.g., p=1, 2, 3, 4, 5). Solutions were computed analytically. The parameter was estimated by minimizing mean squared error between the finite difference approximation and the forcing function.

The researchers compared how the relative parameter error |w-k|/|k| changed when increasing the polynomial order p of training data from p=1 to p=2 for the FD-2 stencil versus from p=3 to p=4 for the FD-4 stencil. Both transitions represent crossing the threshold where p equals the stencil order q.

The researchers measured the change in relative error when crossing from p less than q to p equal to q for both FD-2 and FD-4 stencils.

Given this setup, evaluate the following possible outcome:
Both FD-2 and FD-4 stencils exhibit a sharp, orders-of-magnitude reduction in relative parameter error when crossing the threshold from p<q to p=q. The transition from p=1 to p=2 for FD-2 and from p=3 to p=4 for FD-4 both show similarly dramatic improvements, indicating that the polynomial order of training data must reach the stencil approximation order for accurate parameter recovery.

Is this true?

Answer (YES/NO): NO